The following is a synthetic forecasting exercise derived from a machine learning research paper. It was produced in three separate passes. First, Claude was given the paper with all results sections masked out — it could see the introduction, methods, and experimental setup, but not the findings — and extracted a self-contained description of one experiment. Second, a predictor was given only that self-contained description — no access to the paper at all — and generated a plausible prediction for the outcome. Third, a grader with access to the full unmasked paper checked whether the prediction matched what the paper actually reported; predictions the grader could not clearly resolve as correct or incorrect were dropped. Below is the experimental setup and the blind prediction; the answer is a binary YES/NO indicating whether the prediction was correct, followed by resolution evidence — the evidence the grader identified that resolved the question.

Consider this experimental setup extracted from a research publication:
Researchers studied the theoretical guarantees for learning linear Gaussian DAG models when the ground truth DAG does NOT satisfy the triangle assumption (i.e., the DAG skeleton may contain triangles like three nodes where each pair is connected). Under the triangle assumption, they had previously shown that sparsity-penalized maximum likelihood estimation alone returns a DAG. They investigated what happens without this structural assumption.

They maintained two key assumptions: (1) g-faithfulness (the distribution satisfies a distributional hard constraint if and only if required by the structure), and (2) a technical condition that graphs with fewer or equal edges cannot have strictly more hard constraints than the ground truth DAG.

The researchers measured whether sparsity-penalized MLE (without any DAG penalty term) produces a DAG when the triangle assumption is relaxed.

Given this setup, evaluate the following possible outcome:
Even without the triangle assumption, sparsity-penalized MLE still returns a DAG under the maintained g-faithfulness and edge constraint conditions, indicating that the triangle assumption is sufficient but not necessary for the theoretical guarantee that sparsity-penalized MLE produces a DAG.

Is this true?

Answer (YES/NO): NO